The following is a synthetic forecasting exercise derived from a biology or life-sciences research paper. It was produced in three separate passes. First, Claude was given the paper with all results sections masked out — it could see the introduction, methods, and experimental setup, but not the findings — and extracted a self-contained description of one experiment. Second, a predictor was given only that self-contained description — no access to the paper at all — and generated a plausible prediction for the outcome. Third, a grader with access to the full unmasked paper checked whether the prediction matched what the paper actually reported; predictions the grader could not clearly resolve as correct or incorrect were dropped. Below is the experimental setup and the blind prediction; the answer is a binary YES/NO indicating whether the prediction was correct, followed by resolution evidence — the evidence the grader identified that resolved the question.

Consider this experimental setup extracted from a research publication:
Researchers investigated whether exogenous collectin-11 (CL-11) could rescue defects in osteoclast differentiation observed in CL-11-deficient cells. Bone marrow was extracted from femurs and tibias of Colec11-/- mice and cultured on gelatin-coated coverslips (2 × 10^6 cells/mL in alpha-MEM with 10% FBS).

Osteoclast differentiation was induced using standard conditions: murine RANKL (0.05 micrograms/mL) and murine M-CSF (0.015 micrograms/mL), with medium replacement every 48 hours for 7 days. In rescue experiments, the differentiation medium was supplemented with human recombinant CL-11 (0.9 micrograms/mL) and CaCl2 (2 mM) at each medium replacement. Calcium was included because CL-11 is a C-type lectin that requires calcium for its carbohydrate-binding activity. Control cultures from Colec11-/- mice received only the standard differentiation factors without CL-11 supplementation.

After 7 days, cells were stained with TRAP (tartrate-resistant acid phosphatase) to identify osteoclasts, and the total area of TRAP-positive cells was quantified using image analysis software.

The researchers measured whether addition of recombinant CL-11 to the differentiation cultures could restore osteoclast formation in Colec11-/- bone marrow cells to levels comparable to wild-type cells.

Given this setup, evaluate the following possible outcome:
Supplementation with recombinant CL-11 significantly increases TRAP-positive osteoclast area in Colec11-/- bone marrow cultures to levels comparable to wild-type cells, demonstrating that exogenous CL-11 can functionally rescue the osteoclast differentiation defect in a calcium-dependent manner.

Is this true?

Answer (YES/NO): NO